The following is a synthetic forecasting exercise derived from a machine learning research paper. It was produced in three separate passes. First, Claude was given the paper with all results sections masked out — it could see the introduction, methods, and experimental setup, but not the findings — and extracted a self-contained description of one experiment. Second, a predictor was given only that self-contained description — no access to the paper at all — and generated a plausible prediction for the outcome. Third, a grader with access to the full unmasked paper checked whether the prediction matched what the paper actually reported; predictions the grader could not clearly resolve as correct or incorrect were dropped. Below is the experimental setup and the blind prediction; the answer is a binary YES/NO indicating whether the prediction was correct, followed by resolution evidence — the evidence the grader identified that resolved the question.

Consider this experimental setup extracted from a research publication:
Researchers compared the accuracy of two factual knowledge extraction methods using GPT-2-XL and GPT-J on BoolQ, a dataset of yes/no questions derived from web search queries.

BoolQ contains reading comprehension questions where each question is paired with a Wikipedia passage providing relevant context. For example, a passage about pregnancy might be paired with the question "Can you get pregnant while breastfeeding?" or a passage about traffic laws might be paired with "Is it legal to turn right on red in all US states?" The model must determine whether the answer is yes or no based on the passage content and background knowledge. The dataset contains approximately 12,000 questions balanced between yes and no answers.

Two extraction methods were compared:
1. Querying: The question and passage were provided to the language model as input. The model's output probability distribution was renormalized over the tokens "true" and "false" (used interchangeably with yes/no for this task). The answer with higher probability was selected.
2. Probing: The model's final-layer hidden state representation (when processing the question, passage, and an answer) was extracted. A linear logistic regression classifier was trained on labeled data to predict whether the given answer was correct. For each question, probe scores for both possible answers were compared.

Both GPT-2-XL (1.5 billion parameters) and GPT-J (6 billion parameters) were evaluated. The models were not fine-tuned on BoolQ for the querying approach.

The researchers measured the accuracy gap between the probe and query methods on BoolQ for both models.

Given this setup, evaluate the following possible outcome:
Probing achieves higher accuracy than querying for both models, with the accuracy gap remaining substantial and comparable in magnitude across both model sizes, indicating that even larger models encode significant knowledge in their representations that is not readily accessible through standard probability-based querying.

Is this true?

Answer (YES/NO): NO